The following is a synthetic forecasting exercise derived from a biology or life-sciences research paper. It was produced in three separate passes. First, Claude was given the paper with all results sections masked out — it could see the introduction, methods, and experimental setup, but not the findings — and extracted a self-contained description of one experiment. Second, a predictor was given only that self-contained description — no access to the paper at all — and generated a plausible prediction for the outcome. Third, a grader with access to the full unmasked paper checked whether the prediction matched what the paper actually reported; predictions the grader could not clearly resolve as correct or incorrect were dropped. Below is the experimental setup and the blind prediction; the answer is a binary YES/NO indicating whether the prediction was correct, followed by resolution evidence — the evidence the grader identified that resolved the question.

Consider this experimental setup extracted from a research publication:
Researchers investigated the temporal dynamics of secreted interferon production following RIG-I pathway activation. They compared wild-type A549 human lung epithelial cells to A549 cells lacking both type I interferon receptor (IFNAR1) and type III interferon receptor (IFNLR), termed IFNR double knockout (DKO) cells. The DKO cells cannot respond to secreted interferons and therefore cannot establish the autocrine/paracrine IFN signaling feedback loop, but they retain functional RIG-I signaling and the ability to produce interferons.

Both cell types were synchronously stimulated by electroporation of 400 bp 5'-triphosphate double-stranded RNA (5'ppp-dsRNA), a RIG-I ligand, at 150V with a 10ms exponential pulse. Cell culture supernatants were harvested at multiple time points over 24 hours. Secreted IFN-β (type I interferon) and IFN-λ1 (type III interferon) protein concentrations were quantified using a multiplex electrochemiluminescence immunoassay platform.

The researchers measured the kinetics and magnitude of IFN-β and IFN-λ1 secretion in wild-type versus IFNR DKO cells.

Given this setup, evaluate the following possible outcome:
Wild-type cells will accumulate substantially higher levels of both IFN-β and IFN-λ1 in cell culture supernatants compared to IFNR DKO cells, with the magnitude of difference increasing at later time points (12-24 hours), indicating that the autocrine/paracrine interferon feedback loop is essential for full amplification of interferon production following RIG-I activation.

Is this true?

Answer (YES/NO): NO